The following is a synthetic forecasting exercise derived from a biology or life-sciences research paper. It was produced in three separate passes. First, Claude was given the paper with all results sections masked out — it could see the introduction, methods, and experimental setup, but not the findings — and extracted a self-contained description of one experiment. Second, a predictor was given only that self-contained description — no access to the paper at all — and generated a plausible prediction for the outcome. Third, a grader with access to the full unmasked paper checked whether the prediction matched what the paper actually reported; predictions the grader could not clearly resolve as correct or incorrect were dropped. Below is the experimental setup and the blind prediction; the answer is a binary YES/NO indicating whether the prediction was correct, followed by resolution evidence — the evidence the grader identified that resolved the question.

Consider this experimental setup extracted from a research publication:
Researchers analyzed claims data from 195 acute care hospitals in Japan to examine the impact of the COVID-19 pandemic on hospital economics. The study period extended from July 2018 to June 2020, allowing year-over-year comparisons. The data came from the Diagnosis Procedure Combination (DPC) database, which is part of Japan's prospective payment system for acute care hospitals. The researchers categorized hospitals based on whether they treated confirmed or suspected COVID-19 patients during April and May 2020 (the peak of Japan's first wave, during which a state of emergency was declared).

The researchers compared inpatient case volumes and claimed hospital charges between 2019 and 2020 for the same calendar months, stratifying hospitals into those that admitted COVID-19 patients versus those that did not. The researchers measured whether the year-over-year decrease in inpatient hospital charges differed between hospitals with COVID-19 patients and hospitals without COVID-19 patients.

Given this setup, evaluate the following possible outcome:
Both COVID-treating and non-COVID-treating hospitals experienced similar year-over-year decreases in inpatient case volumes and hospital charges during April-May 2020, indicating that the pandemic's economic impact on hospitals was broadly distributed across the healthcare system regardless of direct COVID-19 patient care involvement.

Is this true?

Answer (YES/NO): NO